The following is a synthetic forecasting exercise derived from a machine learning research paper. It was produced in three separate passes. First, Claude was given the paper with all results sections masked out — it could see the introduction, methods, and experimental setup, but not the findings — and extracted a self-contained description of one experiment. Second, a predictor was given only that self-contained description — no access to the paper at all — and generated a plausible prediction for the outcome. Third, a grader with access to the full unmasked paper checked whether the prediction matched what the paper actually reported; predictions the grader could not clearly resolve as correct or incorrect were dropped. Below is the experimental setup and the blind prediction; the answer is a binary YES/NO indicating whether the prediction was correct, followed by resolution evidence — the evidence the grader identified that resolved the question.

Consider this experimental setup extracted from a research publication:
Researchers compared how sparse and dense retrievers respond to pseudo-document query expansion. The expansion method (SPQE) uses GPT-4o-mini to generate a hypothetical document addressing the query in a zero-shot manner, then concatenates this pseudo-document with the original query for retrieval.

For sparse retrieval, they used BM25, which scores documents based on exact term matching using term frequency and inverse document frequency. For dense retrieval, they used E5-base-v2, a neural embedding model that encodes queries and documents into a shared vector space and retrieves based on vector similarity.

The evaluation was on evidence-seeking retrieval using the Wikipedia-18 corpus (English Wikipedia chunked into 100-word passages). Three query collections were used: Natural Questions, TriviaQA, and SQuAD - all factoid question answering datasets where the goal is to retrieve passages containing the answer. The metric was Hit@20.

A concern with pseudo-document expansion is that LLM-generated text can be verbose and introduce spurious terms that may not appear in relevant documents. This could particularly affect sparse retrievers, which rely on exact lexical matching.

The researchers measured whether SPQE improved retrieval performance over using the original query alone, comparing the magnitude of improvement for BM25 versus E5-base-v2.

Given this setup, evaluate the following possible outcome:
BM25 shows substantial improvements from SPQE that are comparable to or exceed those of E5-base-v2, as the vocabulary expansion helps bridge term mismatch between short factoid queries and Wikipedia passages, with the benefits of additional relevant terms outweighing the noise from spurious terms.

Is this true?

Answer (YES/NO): YES